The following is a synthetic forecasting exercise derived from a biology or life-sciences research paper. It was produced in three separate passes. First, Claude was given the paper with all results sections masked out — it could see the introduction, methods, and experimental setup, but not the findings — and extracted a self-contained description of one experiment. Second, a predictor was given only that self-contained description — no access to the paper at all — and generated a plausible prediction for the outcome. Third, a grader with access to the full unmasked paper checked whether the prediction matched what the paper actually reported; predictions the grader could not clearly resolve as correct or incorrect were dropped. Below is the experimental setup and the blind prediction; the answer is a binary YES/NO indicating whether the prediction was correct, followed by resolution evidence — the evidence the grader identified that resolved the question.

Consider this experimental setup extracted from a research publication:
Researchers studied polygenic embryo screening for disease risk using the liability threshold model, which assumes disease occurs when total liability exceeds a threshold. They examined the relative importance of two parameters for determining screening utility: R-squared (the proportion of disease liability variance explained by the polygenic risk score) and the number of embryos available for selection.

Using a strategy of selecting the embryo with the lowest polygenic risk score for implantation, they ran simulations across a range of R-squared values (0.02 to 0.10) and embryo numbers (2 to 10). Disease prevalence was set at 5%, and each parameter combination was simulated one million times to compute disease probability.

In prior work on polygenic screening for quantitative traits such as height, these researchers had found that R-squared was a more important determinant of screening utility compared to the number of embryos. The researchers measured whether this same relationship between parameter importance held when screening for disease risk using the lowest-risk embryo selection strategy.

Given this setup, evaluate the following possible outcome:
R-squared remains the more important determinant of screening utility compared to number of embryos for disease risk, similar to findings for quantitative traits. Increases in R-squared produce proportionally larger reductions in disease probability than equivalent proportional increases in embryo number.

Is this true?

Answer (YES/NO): YES